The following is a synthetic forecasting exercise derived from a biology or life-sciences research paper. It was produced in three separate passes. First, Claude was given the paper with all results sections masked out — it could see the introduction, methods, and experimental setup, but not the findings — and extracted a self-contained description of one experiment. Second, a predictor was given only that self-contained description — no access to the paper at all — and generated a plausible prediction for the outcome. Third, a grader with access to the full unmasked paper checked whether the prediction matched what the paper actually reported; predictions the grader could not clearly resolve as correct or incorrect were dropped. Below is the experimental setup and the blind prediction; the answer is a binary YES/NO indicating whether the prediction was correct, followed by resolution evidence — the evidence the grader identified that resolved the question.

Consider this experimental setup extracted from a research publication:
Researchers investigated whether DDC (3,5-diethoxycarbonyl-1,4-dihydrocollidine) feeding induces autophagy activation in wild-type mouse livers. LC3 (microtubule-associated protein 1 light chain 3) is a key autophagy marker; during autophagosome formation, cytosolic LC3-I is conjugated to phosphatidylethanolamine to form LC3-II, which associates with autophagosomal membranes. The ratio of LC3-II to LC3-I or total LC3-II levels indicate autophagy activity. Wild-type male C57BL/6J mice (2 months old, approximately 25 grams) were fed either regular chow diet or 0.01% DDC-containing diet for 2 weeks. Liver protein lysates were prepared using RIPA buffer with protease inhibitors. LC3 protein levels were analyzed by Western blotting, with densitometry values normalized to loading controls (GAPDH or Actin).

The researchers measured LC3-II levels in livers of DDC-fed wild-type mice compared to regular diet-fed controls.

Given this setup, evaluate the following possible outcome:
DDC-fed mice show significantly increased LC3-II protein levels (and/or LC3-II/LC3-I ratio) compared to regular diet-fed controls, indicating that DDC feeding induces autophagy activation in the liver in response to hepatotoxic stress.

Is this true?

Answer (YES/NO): NO